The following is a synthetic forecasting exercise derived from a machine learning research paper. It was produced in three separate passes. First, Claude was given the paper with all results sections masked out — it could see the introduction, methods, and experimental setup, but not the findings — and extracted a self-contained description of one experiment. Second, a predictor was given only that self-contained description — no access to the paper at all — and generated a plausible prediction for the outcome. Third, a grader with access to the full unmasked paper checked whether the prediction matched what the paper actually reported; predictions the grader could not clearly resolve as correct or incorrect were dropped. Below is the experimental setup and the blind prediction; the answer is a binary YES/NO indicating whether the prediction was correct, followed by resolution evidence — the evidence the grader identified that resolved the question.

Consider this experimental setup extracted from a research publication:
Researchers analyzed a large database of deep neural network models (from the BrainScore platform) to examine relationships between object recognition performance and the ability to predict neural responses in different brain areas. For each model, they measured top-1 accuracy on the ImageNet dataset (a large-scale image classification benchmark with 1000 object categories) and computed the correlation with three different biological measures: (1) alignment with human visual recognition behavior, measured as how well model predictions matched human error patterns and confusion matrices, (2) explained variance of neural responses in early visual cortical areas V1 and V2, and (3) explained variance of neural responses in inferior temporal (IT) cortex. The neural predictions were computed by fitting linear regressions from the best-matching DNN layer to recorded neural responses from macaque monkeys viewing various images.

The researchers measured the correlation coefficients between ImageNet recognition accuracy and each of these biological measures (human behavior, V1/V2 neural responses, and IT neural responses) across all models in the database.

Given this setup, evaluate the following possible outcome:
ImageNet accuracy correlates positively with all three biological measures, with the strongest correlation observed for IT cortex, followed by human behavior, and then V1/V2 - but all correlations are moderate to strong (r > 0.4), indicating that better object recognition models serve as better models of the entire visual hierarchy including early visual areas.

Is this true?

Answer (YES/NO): NO